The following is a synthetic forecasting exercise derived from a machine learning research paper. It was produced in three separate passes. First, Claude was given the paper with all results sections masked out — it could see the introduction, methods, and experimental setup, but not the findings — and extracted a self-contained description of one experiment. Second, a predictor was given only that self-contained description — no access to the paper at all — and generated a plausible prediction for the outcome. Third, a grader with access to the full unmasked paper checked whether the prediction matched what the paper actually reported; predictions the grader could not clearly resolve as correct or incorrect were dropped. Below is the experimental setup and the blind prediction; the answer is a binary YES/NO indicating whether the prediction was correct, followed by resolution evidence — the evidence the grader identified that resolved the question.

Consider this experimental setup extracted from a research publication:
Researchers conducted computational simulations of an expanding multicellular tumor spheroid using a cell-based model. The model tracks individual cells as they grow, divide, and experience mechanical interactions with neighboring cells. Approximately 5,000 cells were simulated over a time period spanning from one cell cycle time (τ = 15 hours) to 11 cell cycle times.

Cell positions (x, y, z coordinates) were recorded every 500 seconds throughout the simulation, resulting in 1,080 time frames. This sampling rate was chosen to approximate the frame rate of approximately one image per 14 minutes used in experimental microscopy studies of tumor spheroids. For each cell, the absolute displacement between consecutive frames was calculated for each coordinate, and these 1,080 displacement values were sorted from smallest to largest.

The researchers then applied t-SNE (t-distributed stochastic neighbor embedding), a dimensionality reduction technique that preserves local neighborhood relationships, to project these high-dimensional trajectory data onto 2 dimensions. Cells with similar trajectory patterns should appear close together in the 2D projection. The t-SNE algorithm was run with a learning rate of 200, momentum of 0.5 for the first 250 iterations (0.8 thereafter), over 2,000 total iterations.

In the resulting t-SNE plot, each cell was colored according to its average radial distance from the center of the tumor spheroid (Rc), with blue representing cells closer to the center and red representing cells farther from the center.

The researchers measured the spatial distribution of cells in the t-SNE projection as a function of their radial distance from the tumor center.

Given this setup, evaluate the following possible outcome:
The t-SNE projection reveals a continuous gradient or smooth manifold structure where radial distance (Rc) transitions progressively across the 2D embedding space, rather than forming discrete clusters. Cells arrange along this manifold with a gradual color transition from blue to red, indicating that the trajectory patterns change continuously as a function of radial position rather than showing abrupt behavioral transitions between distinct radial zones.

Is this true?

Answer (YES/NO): NO